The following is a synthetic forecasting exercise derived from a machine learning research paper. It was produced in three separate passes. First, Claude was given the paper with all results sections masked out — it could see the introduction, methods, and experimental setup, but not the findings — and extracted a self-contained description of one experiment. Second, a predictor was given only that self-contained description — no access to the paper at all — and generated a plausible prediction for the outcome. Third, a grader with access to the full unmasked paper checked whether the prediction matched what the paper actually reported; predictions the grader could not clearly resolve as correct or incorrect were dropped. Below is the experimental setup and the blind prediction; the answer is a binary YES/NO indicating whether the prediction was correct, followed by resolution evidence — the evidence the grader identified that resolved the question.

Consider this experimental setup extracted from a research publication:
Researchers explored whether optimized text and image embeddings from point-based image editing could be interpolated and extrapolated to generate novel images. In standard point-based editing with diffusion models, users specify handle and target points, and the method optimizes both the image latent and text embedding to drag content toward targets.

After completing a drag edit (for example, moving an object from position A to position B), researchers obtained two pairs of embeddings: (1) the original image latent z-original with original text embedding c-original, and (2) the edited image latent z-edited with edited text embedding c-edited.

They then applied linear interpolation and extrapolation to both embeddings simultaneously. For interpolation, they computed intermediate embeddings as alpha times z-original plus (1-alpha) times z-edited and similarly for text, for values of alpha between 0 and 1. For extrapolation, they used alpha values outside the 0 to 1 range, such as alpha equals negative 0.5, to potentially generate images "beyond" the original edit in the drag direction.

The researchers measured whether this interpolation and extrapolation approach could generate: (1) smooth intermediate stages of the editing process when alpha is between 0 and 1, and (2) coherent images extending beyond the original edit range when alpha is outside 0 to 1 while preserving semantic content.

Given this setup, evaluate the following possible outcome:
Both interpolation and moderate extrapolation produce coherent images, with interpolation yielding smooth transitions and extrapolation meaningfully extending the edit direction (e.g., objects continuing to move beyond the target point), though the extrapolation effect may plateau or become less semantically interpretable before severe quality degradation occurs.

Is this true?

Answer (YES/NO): YES